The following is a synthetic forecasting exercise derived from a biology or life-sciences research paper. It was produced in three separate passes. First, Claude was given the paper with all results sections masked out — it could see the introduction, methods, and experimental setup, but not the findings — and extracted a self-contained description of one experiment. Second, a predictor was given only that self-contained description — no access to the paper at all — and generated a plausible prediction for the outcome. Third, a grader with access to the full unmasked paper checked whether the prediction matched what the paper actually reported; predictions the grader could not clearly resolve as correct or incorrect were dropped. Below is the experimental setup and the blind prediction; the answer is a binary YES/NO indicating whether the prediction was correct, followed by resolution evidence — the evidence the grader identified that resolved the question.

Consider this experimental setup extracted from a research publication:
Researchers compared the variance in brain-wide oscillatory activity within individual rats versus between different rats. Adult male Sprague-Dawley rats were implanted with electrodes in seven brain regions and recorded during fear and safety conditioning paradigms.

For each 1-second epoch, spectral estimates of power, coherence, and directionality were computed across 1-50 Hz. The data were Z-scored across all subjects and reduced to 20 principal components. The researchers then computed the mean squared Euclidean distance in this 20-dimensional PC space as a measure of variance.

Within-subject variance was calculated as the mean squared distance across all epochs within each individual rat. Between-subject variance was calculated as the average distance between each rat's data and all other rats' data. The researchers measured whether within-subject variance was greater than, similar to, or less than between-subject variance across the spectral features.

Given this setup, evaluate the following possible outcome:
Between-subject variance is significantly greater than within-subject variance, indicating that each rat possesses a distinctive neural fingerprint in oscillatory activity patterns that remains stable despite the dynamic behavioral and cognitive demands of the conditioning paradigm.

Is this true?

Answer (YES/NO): YES